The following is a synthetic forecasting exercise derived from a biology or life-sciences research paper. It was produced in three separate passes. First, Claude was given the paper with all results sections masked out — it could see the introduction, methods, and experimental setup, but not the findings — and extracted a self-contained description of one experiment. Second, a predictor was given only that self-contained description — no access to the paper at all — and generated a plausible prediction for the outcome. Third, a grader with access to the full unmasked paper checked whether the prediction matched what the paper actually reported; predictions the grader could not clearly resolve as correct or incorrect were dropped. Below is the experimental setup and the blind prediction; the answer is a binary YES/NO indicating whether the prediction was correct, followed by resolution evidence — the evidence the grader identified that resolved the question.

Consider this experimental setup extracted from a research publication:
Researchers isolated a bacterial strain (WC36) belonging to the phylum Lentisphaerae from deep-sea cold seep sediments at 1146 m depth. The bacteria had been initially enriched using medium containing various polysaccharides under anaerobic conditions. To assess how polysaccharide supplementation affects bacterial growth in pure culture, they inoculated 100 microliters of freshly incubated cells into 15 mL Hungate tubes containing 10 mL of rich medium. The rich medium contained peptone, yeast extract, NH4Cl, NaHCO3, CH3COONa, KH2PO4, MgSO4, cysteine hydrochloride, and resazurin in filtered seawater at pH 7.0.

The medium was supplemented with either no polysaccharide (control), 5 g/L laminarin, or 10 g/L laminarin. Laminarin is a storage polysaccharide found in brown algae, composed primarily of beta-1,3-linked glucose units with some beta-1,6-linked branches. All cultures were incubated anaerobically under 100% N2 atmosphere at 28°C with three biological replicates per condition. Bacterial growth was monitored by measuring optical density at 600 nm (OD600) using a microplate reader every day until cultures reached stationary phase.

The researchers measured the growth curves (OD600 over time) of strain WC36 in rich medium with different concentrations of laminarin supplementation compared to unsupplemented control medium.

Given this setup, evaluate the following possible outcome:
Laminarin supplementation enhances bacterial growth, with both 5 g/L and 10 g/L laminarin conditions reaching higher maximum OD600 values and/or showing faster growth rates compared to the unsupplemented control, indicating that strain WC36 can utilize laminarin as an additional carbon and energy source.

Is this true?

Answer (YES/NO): YES